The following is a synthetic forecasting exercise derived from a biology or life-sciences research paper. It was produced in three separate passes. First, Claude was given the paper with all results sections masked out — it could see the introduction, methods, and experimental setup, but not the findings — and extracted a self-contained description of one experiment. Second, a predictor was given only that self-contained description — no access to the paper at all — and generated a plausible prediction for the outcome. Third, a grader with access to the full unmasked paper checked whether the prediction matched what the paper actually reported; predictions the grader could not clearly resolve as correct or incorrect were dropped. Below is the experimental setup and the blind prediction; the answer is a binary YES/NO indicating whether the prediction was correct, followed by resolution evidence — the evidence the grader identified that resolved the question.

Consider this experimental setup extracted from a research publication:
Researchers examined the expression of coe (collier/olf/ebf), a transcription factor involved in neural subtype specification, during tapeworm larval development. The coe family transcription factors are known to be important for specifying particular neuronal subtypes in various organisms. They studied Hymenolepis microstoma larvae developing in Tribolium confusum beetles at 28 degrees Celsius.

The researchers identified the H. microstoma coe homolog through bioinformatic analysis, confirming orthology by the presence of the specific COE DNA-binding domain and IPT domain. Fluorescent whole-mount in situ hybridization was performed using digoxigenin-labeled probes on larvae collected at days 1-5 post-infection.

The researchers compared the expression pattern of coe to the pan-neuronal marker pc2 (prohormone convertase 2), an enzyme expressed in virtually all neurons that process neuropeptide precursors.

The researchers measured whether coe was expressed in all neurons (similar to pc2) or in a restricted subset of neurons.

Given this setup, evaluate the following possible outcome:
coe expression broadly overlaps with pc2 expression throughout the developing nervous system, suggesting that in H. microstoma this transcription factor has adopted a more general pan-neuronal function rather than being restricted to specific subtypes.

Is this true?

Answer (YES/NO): NO